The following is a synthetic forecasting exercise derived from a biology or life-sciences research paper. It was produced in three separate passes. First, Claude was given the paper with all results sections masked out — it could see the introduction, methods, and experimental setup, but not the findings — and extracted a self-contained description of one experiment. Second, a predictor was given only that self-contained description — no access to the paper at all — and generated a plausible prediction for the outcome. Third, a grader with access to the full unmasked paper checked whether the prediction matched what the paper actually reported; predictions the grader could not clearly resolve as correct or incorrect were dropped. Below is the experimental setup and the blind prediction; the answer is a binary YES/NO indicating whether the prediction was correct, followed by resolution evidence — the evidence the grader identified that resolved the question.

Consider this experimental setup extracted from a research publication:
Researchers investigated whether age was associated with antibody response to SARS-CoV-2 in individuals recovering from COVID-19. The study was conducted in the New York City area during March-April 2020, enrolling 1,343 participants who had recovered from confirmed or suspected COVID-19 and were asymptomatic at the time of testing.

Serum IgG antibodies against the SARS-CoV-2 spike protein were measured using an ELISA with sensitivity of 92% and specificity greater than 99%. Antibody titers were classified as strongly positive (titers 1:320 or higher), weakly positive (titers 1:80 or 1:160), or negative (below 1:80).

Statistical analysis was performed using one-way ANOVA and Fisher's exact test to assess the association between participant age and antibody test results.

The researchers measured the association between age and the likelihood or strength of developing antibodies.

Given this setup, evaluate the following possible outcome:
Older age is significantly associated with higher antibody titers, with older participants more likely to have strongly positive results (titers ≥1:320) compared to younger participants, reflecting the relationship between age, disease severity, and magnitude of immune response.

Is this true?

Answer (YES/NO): NO